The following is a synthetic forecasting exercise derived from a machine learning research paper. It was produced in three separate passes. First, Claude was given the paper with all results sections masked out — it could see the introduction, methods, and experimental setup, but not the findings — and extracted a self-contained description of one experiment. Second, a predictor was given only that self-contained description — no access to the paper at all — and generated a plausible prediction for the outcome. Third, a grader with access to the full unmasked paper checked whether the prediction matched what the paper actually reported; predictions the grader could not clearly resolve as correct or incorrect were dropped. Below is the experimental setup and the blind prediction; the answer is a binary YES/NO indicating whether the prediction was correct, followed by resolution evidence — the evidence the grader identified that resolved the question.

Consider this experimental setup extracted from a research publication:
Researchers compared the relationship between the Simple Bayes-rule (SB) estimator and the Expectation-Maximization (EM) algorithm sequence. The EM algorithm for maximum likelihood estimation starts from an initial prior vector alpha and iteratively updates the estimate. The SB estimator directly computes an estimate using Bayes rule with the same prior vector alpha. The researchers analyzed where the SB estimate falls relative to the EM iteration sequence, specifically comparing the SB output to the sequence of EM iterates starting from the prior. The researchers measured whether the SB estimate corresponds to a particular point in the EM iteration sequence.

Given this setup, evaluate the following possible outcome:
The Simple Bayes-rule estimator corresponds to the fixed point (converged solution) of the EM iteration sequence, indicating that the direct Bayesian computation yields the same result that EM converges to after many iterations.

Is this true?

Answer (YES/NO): NO